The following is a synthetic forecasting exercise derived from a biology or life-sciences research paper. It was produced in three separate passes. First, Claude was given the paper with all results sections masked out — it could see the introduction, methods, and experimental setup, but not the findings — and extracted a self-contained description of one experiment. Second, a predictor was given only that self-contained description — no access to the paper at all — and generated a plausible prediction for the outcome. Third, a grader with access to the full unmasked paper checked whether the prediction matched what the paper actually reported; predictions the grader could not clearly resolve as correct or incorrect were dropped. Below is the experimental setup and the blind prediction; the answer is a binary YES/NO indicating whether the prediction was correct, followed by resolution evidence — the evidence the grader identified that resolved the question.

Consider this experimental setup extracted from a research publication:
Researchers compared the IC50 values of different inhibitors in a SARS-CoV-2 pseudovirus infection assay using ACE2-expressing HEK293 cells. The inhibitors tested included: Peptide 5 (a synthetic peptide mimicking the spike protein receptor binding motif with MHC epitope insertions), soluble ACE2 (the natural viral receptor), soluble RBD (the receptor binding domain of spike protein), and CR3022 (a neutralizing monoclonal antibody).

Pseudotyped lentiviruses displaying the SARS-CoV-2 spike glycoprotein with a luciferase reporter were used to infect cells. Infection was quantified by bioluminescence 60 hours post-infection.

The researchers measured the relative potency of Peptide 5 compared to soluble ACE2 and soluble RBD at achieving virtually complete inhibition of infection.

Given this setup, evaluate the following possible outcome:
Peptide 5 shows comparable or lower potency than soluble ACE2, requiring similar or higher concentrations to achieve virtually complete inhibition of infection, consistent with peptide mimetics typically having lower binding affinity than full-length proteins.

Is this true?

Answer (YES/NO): YES